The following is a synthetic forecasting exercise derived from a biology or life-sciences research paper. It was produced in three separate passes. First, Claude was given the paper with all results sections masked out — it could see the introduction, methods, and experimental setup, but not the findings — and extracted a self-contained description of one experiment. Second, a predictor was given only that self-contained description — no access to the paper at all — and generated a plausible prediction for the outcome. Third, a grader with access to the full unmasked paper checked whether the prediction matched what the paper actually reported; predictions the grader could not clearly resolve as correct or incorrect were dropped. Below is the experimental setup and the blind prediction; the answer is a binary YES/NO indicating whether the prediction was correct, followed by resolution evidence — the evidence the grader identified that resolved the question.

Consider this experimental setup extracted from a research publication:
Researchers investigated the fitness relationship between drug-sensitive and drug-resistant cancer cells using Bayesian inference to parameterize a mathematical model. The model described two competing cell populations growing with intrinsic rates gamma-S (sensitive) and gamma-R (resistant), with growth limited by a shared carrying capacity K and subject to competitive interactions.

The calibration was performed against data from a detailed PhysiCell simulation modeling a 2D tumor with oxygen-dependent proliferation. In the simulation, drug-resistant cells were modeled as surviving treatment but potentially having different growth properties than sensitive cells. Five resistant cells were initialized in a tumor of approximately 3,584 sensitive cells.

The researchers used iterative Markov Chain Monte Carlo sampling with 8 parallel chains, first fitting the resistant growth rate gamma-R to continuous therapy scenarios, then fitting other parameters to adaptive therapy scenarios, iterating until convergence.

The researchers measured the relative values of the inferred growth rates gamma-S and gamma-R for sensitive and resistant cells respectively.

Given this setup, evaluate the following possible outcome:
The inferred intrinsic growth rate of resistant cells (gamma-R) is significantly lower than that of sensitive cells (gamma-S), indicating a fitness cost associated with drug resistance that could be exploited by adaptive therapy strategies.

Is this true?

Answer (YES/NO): NO